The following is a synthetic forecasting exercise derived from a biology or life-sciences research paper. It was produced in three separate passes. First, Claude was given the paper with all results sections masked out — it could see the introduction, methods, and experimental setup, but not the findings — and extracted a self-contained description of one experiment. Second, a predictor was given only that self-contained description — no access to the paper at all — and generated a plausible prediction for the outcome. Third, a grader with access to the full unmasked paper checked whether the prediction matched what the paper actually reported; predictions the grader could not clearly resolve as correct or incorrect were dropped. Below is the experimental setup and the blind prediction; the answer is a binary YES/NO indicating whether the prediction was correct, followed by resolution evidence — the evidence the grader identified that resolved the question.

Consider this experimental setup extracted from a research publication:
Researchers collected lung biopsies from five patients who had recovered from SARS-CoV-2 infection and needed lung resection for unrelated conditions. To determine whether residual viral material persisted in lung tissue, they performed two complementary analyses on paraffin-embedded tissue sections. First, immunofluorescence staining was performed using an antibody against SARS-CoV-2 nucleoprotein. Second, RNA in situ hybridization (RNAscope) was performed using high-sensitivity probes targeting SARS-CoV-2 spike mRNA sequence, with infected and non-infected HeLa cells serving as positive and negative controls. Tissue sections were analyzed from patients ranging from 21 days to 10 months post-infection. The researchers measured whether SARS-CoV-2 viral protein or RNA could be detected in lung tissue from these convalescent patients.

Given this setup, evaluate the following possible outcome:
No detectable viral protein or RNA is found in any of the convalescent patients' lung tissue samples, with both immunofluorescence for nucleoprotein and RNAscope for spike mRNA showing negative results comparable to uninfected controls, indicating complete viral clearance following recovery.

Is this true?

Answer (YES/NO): YES